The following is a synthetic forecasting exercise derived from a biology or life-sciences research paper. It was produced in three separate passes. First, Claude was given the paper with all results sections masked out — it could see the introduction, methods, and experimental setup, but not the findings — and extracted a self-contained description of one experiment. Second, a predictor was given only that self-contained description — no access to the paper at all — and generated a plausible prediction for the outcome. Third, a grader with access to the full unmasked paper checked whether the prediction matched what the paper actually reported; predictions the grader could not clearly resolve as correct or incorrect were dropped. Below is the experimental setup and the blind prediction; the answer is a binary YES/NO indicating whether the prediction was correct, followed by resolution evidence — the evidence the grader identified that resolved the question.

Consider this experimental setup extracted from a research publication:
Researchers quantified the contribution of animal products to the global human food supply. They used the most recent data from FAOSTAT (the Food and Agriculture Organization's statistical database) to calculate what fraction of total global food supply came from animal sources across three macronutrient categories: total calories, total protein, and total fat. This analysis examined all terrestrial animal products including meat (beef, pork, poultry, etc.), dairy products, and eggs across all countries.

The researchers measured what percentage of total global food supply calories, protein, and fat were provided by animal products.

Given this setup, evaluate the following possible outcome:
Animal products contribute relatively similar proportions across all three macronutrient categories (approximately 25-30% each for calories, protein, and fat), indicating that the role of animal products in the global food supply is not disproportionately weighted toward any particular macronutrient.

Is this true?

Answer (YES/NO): NO